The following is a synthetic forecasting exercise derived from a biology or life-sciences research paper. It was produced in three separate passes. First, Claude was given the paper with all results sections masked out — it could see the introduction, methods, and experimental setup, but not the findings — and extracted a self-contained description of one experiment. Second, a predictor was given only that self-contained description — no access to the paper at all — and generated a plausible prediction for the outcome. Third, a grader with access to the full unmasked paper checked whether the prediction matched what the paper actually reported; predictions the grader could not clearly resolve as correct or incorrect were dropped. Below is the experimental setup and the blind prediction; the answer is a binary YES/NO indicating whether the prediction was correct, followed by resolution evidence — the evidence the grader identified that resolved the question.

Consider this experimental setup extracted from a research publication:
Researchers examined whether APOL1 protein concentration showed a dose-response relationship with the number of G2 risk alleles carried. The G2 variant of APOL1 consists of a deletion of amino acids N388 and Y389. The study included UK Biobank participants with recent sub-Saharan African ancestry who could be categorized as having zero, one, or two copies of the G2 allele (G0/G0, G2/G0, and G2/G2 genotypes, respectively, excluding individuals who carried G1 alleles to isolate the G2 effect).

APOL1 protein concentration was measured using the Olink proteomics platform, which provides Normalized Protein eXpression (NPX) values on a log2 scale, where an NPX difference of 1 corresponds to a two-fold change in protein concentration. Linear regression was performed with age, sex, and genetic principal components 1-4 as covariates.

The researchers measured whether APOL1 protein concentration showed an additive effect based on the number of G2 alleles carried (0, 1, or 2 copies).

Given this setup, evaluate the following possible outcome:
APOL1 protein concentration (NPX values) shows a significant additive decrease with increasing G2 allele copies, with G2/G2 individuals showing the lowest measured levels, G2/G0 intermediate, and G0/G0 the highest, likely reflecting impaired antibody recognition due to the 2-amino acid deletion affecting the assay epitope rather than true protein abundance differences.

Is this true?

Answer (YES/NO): NO